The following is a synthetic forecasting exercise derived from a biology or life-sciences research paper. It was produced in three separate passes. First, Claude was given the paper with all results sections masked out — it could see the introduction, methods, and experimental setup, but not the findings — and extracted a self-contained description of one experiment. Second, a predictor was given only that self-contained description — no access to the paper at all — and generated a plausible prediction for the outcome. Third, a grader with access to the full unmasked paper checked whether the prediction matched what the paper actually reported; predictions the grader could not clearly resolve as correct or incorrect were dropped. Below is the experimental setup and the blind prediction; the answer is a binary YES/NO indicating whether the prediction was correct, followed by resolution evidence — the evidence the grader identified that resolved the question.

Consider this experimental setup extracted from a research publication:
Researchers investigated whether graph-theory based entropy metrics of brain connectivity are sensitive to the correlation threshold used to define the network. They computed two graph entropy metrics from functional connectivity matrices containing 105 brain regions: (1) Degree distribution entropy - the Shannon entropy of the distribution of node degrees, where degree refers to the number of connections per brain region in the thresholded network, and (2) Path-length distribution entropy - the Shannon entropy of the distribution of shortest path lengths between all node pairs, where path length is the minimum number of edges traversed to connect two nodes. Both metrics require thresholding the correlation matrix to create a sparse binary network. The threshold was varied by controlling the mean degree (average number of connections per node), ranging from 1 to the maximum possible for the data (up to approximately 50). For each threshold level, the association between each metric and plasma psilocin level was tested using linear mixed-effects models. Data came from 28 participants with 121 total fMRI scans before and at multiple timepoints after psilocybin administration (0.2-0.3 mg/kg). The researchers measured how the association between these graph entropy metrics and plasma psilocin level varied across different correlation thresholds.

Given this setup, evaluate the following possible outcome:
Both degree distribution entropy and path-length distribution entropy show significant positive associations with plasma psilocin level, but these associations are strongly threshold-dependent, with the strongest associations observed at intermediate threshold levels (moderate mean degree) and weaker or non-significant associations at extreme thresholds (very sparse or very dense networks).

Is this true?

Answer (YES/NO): NO